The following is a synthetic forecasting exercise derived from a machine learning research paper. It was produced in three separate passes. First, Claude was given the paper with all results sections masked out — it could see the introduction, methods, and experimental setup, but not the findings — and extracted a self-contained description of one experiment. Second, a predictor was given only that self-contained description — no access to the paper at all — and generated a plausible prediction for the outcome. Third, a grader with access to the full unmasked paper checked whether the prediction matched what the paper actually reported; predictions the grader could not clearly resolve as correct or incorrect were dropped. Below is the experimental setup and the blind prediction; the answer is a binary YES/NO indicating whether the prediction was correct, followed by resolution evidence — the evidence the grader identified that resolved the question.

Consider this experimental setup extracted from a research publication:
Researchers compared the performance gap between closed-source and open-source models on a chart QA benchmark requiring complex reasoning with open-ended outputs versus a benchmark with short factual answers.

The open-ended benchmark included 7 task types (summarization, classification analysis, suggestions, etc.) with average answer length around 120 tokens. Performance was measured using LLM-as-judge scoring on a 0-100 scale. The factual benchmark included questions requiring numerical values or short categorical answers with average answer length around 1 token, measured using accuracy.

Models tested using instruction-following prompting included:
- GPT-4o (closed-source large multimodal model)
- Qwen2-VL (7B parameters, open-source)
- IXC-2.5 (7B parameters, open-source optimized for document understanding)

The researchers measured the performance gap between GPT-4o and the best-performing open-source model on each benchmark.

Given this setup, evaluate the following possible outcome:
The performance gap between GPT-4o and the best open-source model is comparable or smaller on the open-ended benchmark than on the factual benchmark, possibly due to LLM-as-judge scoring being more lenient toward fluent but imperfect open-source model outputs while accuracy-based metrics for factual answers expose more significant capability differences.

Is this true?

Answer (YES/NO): NO